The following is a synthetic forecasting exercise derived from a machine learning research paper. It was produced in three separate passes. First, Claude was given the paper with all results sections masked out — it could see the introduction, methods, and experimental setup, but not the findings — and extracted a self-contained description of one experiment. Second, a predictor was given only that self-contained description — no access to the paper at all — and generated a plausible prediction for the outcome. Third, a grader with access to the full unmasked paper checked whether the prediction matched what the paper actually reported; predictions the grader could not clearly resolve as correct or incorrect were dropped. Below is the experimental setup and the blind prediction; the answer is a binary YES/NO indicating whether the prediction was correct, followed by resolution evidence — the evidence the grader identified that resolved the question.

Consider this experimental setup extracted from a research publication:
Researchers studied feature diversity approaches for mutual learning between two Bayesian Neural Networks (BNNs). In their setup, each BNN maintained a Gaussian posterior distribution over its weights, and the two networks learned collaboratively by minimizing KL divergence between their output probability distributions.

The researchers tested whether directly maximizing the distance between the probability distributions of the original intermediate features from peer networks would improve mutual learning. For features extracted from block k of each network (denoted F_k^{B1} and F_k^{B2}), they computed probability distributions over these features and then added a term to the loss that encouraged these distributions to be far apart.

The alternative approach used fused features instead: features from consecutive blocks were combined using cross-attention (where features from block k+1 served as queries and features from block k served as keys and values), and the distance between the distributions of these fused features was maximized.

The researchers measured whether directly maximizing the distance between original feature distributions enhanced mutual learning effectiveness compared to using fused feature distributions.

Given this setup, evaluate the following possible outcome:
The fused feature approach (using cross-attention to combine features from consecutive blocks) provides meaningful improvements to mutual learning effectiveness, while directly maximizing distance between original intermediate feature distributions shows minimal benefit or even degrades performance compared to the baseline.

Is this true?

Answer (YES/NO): YES